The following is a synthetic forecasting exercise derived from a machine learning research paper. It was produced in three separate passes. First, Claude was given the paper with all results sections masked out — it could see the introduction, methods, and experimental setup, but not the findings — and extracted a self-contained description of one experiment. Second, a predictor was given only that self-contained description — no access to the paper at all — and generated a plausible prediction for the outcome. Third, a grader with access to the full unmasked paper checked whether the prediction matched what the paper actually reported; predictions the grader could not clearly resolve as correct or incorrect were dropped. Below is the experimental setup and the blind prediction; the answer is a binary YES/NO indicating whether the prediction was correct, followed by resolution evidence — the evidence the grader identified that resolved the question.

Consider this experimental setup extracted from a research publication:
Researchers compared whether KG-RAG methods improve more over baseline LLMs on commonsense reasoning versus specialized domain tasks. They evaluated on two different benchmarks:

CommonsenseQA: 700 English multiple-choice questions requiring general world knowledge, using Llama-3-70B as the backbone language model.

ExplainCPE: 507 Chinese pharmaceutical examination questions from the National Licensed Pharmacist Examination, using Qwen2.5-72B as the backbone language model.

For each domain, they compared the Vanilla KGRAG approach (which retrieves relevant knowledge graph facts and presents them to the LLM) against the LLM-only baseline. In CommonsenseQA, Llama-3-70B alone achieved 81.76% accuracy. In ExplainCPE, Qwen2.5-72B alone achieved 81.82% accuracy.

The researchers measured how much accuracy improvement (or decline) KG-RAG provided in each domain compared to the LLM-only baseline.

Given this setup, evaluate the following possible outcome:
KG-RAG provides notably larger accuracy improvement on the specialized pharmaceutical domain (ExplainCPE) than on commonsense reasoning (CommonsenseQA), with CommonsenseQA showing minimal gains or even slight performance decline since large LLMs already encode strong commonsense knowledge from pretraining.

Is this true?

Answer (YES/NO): NO